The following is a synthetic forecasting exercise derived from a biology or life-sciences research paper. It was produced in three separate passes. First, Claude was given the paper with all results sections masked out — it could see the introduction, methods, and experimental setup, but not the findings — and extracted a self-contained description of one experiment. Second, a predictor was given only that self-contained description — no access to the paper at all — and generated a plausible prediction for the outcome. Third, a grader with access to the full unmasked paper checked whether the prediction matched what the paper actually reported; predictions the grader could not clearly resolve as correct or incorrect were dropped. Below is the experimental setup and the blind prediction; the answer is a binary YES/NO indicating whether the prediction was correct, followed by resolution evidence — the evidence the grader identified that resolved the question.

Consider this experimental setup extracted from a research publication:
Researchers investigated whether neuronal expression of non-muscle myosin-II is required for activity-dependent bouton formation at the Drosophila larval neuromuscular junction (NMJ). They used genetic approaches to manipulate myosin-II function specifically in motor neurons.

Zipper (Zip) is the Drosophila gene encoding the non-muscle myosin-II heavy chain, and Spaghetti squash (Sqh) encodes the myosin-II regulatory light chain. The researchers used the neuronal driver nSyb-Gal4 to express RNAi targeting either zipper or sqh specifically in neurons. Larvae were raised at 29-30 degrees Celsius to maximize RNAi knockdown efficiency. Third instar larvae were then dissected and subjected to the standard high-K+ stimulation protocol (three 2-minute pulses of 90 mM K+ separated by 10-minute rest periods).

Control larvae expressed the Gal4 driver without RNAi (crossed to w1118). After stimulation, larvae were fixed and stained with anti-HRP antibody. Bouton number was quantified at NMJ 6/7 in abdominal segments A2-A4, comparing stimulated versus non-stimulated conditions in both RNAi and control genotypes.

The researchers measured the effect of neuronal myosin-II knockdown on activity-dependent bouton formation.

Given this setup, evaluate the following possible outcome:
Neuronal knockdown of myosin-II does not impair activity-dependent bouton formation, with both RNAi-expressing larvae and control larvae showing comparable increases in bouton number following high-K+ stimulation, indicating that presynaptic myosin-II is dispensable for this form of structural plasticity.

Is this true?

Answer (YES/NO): NO